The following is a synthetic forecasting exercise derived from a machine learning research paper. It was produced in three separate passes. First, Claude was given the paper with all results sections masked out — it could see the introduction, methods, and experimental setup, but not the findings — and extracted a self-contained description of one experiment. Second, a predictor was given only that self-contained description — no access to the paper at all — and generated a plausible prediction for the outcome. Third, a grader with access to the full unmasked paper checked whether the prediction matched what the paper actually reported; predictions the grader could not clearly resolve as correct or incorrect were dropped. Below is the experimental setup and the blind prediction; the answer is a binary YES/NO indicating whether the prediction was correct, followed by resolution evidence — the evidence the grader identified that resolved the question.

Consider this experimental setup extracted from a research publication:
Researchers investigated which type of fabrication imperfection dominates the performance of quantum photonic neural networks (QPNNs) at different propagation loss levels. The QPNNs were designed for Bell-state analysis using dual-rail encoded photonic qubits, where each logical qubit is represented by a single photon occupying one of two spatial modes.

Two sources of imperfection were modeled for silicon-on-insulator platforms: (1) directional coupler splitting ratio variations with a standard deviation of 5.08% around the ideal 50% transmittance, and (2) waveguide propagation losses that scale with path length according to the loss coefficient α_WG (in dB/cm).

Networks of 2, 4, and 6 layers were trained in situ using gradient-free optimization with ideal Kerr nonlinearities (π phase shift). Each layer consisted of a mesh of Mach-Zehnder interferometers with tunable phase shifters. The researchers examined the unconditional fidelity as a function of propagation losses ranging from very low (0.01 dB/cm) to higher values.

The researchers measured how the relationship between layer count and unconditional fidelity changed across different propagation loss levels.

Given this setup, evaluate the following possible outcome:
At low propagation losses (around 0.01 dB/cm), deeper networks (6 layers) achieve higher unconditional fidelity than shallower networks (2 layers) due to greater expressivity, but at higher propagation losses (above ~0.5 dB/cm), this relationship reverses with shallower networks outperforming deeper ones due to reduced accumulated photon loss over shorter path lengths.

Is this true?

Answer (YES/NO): NO